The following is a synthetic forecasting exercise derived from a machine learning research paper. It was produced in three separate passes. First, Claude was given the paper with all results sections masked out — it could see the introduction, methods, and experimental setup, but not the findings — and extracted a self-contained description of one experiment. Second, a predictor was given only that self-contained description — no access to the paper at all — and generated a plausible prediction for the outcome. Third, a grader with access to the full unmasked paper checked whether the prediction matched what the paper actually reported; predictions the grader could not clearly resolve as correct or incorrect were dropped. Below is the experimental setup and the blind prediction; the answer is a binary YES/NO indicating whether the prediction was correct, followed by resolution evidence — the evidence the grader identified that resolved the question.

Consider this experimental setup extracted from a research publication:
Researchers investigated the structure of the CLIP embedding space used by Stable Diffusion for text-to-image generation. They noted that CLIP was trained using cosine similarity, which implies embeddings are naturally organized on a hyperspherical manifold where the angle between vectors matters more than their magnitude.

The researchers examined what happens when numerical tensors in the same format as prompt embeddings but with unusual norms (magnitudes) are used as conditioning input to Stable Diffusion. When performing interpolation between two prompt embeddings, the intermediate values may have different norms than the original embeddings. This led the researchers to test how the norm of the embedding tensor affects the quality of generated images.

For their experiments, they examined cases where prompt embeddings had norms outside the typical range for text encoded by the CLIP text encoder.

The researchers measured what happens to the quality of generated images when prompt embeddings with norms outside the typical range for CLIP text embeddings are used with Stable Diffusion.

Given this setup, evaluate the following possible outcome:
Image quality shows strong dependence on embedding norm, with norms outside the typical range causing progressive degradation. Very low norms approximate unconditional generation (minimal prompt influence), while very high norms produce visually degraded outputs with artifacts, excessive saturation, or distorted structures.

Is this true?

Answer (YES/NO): NO